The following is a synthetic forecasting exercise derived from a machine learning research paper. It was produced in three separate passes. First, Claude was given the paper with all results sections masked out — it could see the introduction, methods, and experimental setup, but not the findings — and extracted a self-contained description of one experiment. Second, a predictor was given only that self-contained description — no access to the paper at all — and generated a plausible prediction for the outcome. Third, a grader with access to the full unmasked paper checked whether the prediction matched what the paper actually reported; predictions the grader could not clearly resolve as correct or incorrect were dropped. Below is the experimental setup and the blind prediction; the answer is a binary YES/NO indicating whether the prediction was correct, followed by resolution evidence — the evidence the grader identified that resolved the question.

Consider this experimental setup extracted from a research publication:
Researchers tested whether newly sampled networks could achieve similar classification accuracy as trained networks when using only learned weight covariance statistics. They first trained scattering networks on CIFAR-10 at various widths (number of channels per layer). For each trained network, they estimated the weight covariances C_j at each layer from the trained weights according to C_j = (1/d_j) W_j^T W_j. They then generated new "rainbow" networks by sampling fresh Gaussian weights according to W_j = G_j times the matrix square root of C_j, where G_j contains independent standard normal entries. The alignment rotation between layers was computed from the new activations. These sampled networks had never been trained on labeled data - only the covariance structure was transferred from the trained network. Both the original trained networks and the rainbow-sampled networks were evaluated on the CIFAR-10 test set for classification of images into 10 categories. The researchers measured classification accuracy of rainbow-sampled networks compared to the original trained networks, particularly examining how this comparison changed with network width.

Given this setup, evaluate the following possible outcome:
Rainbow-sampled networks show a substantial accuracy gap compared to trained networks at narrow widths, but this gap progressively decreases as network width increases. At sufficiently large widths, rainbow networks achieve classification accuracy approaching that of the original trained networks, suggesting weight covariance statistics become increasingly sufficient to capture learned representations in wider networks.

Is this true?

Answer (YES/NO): YES